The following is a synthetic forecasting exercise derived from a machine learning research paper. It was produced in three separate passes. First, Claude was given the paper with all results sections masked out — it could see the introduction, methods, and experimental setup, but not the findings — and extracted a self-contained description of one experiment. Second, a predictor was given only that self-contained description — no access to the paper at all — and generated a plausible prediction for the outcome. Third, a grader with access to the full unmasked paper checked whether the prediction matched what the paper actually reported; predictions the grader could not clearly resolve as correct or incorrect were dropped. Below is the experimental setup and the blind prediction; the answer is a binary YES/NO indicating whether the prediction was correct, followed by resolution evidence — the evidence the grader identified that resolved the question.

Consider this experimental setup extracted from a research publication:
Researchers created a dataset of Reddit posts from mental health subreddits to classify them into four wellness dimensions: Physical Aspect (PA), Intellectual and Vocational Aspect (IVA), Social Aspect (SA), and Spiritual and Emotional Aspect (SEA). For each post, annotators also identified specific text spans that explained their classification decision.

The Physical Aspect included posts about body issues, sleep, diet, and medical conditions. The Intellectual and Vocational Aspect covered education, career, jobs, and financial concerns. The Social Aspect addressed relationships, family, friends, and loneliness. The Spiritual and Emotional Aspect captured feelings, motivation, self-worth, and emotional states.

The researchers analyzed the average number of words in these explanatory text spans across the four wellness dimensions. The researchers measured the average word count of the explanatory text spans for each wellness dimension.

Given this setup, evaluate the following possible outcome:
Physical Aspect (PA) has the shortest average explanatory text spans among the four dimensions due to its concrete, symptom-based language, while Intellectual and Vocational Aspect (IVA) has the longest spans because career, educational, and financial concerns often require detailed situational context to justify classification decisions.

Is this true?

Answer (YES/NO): NO